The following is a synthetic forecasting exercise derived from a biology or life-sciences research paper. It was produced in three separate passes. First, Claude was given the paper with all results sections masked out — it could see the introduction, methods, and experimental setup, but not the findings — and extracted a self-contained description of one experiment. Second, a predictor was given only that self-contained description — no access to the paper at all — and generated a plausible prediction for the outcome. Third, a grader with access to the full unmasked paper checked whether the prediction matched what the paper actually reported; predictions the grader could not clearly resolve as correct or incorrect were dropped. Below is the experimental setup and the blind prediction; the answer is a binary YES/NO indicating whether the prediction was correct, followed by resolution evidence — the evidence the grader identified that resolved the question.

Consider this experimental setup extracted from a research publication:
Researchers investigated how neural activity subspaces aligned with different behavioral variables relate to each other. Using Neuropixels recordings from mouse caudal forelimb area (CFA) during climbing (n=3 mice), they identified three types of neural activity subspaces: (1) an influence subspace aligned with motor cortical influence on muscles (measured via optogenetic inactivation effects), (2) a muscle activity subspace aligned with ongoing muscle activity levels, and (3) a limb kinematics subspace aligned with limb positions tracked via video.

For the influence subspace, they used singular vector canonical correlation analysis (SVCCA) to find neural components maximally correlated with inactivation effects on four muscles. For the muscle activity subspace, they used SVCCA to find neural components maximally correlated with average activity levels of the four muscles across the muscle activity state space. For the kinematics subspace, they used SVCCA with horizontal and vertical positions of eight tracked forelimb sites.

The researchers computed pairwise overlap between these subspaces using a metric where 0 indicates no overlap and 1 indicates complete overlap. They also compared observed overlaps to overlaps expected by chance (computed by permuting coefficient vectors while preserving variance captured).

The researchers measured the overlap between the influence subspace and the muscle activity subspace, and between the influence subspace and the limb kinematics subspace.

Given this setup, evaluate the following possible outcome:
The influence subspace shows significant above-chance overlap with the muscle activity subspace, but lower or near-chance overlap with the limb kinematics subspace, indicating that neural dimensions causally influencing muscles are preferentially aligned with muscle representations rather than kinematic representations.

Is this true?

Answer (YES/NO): YES